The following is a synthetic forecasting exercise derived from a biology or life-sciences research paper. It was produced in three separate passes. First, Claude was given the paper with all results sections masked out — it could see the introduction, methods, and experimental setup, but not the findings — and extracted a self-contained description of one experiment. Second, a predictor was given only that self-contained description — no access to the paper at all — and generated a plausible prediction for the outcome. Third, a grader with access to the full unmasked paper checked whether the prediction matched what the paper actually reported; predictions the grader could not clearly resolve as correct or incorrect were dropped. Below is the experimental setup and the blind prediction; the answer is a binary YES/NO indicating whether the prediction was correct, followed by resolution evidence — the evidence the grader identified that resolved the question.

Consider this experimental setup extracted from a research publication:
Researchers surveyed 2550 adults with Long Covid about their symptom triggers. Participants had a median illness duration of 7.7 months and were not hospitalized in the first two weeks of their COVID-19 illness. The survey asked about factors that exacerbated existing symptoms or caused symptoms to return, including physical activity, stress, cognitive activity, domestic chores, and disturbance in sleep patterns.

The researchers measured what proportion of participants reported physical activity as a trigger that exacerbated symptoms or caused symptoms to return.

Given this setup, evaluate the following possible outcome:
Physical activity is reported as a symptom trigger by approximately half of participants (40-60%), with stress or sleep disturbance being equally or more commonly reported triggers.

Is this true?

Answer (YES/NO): NO